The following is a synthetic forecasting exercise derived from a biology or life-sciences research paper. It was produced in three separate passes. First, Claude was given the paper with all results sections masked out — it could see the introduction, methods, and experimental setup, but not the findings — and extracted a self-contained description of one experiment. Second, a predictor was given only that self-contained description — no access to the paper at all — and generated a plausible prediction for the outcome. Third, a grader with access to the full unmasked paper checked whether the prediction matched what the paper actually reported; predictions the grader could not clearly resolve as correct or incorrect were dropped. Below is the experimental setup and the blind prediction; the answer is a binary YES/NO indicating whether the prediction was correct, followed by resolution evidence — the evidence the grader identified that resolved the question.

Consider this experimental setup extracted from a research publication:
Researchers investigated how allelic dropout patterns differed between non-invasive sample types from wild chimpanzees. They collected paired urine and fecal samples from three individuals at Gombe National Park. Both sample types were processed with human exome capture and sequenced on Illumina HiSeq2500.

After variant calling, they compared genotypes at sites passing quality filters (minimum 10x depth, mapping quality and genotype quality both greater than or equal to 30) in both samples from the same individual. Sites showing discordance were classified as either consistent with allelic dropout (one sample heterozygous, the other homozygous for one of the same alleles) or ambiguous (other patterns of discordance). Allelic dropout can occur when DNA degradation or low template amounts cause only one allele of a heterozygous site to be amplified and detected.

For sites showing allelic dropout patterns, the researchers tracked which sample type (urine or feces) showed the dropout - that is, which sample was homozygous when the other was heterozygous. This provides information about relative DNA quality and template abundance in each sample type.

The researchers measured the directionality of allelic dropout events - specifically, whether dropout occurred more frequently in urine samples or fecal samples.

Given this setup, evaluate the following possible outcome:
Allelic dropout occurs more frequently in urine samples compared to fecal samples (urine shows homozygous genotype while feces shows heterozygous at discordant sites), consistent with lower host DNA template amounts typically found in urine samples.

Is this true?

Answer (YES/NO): NO